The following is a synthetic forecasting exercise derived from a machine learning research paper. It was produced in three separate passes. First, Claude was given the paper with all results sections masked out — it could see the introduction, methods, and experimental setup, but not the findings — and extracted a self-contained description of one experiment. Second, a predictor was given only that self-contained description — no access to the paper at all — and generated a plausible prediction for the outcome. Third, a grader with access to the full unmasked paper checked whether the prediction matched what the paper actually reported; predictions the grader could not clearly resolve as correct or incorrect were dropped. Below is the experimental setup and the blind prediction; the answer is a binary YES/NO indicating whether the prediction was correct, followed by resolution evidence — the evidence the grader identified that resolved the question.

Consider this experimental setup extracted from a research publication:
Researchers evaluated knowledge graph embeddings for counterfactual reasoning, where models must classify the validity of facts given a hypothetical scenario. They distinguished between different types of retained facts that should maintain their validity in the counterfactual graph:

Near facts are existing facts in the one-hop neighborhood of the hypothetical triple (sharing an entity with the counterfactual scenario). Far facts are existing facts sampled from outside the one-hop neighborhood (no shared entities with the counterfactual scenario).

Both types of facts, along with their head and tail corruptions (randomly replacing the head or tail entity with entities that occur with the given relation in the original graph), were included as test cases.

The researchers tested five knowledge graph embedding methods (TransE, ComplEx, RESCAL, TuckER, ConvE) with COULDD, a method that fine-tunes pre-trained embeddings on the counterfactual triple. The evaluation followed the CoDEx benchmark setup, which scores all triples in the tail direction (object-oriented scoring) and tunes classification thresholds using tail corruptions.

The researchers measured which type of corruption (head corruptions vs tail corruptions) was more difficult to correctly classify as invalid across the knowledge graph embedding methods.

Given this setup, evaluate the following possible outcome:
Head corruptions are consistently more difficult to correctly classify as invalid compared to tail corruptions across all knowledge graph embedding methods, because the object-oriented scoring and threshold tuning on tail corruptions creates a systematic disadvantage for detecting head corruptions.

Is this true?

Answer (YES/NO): YES